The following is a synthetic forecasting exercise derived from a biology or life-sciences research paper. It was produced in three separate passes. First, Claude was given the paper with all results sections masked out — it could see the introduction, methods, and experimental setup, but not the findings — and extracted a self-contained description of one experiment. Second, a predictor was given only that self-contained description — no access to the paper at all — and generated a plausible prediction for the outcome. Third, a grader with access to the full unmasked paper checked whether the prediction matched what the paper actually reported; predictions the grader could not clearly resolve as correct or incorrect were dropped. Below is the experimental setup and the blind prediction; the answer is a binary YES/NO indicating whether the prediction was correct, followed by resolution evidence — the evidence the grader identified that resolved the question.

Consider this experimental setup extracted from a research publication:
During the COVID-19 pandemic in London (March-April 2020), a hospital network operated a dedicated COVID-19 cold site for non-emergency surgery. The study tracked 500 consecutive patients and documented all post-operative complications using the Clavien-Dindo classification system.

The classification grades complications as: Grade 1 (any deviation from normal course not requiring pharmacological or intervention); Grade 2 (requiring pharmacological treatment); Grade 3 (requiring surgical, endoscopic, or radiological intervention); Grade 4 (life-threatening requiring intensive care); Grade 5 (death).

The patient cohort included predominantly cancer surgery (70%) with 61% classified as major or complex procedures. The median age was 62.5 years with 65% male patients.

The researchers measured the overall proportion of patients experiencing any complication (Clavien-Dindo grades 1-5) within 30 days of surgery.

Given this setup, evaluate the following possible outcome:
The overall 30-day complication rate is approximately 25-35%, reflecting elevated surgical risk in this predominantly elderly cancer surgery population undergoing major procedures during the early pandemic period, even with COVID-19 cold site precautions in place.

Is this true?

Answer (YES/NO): NO